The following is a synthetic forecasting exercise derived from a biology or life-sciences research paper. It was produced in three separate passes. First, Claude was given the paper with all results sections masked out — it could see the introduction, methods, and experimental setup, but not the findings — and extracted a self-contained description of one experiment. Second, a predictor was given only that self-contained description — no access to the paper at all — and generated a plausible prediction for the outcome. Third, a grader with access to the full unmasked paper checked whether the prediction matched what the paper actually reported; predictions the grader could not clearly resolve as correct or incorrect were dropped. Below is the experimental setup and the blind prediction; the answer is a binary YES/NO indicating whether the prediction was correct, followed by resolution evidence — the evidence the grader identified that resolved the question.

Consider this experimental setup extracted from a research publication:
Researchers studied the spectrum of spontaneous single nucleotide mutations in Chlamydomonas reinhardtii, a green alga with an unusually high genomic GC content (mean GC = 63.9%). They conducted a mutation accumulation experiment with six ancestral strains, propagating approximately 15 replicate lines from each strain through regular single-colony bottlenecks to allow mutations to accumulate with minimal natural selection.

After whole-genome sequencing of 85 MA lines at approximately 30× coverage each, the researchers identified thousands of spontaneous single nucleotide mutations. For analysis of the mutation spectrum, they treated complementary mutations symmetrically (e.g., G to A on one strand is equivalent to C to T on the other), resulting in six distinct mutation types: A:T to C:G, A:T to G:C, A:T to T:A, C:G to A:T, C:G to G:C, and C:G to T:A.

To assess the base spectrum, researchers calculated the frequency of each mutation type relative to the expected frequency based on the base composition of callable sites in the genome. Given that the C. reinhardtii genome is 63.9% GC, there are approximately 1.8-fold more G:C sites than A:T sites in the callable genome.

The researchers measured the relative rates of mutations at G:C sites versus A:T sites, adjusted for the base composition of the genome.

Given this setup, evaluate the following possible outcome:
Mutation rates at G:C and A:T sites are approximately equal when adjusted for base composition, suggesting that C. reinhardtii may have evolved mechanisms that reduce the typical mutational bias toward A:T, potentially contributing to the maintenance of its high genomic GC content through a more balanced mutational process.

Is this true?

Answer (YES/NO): NO